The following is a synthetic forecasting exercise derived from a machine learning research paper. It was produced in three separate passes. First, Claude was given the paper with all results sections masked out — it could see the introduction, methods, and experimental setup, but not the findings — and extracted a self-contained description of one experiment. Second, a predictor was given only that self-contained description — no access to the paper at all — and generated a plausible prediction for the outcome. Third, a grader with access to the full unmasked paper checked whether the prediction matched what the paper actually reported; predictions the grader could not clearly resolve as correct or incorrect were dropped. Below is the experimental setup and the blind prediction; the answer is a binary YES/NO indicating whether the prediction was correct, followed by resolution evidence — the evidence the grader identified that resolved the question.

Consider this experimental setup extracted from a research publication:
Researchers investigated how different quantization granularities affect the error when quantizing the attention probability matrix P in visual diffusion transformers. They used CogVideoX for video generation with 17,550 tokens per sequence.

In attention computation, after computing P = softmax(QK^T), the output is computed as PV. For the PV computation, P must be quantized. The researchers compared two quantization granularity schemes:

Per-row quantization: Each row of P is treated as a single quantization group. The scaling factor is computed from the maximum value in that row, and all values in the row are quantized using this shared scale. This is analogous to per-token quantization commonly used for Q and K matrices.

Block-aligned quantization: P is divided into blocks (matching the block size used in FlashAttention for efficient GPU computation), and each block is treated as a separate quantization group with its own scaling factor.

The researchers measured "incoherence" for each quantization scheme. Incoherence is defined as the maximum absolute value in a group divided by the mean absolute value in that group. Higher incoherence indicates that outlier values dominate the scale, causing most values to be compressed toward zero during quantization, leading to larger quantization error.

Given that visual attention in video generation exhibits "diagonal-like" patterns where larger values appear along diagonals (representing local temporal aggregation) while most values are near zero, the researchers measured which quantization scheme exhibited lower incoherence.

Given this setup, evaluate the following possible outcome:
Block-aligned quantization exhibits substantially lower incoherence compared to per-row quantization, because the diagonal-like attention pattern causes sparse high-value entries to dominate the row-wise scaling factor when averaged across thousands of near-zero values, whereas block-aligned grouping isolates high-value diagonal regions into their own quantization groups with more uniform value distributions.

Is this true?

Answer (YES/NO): NO